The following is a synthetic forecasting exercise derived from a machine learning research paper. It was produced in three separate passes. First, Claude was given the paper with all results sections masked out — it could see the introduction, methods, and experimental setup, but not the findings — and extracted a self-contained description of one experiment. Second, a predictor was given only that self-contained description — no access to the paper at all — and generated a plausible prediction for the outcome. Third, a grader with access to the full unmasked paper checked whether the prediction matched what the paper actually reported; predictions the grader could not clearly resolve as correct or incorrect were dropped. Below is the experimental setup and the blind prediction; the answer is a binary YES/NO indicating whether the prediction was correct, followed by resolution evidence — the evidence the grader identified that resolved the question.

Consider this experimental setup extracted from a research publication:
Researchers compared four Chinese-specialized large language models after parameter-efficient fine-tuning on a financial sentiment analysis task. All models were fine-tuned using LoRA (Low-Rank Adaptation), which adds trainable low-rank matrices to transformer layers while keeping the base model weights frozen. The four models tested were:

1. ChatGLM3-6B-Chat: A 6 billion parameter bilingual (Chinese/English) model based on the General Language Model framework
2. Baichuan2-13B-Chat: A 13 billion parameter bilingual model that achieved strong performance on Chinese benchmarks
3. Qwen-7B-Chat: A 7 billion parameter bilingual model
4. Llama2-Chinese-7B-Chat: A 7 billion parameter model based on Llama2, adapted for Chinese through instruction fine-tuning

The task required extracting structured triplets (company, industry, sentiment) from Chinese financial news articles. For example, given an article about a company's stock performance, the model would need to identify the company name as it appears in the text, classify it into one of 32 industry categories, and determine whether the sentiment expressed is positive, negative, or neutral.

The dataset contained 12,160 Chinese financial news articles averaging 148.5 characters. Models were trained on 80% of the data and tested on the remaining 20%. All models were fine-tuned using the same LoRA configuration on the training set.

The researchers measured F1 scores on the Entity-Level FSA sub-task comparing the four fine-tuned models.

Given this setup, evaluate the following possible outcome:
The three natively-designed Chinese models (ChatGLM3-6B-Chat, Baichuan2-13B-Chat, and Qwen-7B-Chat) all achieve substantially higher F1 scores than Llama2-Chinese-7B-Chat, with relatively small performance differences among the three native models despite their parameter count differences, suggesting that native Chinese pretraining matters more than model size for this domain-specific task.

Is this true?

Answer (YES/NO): NO